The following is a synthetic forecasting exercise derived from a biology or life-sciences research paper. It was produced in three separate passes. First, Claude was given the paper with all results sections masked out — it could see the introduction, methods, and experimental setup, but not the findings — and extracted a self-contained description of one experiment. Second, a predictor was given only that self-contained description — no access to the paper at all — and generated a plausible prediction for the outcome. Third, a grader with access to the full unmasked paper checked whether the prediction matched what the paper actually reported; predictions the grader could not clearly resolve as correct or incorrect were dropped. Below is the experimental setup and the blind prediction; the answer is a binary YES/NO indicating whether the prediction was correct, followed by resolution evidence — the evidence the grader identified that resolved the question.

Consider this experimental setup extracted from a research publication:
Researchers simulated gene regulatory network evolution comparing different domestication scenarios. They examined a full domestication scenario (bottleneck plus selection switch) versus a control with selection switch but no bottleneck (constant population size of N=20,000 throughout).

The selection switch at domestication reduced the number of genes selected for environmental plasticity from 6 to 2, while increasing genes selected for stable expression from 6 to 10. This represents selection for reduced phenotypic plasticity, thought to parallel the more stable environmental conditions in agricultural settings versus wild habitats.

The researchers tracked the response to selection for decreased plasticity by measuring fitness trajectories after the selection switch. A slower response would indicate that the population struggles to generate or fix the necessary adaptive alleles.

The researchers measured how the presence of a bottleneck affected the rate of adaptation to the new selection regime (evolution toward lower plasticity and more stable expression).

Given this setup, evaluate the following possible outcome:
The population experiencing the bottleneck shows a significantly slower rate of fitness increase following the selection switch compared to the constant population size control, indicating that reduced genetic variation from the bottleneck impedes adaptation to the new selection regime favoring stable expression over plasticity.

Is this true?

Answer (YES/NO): YES